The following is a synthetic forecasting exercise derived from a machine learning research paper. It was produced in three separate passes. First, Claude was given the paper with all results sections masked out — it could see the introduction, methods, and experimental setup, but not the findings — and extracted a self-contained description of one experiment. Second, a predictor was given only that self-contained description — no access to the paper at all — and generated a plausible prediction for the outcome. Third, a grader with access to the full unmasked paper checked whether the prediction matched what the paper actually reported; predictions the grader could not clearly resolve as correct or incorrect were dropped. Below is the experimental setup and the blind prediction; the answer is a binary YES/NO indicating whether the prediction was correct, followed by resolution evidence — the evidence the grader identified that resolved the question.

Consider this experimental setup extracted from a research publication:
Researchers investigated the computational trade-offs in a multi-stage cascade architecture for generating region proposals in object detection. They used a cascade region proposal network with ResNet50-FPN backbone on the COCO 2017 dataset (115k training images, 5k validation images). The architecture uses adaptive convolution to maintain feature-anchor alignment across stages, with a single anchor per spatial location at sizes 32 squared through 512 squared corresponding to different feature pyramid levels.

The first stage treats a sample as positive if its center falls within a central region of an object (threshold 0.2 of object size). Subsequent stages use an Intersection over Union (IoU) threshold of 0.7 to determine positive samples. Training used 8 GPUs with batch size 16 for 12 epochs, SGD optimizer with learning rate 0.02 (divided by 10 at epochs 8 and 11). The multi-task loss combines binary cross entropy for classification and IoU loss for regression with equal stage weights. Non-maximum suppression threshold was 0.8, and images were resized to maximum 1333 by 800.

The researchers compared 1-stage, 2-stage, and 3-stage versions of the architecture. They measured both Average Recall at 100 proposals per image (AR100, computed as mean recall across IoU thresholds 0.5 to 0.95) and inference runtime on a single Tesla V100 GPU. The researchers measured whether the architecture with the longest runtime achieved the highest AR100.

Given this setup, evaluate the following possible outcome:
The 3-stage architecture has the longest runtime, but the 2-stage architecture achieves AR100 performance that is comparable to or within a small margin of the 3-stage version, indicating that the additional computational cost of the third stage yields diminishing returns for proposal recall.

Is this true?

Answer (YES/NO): NO